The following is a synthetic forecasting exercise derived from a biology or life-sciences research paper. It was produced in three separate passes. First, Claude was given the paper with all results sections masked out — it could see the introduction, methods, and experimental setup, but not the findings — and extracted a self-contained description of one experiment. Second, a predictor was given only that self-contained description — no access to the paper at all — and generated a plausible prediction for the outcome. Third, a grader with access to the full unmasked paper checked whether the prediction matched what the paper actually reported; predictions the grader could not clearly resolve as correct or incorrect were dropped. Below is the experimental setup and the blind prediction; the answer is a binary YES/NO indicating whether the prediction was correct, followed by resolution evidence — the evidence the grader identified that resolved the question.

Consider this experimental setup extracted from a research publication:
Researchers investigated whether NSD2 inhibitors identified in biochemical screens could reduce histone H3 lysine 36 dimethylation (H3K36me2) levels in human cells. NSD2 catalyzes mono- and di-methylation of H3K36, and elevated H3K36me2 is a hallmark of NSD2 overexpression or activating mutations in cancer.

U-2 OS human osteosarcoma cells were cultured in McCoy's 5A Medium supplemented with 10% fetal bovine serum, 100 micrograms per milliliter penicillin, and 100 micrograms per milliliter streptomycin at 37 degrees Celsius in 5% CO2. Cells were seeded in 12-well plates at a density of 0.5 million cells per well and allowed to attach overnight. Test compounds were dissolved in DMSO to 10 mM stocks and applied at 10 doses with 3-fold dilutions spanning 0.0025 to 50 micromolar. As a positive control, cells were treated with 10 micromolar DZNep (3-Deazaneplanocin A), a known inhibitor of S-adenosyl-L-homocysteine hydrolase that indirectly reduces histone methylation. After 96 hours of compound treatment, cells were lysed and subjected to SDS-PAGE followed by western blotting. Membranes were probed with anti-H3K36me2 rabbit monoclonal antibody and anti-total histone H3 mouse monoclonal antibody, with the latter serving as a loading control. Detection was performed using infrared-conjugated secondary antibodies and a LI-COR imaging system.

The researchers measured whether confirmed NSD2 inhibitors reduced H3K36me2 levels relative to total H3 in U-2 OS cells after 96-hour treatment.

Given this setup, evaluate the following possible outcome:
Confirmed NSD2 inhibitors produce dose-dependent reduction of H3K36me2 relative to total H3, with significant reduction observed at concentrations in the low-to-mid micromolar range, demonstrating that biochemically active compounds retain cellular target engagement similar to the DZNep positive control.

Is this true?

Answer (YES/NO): NO